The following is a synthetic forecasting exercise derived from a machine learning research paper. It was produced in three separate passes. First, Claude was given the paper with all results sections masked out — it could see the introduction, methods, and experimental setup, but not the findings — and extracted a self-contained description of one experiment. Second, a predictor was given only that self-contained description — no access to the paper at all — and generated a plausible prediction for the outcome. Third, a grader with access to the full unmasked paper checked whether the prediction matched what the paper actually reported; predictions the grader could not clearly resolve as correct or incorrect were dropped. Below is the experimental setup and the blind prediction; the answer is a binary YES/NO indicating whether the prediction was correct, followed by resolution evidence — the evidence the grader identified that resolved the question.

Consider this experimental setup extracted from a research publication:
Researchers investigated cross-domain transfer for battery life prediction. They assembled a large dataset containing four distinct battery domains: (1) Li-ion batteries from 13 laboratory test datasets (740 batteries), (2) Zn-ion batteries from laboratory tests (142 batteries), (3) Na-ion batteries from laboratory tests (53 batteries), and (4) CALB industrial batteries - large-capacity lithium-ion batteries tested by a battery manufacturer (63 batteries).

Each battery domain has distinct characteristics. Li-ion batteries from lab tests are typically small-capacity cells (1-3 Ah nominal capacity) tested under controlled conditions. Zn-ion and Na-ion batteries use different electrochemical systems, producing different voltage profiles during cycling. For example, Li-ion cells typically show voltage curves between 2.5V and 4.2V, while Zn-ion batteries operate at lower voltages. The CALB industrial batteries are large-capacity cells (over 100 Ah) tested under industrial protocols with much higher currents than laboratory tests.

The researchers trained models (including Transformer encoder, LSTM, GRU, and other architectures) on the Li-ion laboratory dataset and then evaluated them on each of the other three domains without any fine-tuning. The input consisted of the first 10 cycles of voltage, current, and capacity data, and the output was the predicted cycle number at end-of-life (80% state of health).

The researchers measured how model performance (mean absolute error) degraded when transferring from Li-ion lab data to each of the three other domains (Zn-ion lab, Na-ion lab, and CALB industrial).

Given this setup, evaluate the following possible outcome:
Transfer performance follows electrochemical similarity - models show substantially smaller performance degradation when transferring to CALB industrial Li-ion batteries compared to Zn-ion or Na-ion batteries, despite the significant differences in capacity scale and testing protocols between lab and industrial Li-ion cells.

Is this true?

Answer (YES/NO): YES